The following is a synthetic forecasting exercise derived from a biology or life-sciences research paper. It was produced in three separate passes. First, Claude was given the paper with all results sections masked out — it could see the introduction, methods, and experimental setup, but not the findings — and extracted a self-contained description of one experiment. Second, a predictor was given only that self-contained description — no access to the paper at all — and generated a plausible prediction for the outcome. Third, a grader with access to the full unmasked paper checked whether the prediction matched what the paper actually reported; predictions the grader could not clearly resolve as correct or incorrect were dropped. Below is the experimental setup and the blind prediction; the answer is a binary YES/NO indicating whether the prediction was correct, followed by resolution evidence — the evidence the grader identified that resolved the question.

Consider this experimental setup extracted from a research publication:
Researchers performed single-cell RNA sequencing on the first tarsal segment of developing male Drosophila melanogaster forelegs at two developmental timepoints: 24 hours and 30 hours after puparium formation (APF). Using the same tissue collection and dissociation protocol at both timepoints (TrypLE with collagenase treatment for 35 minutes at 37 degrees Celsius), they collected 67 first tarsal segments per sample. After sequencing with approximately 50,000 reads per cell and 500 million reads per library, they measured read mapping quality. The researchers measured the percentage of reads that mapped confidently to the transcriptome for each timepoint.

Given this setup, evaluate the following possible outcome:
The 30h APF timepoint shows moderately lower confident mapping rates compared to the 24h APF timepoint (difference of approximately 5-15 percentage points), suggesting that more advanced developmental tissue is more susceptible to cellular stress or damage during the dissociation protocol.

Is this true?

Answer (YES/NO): NO